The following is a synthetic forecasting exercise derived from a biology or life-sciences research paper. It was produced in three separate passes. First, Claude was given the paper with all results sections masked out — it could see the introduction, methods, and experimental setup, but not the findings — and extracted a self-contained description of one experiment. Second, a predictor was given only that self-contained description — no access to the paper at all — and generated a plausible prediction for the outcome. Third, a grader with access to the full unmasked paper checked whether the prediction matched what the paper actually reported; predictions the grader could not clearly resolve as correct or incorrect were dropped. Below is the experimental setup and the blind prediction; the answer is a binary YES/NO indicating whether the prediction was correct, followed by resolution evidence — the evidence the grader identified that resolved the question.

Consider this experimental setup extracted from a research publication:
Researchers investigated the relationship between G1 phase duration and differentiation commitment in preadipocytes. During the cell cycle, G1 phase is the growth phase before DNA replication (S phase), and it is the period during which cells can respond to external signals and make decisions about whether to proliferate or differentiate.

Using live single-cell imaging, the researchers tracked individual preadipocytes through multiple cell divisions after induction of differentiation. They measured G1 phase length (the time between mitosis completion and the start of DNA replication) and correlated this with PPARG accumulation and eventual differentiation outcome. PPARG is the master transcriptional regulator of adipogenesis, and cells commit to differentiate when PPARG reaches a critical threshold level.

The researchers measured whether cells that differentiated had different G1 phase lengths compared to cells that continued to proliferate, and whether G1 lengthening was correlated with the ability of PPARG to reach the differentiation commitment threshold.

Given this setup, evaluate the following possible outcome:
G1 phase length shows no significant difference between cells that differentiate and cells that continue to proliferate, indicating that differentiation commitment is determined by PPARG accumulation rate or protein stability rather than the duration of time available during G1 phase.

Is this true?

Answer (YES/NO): NO